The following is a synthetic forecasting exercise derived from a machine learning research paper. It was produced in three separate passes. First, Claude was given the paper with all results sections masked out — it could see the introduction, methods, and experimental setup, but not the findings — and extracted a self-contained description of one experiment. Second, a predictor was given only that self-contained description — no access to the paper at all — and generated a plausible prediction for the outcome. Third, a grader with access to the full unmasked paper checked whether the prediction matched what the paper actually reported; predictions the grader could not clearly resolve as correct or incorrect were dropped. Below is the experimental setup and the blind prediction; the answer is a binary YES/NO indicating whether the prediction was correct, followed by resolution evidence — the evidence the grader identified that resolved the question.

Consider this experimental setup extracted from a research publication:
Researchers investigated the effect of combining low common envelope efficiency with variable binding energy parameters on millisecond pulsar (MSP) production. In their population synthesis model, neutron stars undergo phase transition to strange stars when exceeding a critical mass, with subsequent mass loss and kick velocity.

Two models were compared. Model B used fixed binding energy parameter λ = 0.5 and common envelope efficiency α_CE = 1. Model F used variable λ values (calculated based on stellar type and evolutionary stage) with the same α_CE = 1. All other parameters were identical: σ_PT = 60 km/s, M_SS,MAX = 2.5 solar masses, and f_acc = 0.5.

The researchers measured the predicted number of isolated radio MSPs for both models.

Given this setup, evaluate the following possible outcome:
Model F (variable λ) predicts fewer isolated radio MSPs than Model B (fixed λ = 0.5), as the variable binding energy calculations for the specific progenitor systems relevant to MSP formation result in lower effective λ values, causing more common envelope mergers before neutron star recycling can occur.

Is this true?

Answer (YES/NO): NO